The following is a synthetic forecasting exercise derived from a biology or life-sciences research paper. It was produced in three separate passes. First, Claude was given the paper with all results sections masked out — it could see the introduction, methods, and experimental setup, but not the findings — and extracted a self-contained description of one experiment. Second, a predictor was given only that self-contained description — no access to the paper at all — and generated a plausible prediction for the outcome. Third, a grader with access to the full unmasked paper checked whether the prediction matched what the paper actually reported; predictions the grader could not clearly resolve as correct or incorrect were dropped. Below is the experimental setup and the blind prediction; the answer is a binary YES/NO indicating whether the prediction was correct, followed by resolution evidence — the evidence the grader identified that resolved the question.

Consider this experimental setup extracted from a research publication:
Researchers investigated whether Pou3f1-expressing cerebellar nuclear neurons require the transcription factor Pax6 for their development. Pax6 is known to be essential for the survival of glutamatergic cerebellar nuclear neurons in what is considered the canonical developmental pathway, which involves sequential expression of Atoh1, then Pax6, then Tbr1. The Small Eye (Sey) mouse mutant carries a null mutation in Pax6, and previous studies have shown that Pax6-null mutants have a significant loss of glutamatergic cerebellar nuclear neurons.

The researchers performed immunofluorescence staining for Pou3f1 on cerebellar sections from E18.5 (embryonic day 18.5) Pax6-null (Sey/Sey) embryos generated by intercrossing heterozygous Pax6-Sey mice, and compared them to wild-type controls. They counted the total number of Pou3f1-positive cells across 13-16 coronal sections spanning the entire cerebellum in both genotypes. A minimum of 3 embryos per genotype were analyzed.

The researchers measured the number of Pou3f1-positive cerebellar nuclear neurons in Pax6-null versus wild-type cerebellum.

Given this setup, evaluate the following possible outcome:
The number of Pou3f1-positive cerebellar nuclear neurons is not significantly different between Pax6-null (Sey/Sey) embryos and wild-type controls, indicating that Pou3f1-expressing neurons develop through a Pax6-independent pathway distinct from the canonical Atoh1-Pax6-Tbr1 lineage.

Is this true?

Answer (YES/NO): NO